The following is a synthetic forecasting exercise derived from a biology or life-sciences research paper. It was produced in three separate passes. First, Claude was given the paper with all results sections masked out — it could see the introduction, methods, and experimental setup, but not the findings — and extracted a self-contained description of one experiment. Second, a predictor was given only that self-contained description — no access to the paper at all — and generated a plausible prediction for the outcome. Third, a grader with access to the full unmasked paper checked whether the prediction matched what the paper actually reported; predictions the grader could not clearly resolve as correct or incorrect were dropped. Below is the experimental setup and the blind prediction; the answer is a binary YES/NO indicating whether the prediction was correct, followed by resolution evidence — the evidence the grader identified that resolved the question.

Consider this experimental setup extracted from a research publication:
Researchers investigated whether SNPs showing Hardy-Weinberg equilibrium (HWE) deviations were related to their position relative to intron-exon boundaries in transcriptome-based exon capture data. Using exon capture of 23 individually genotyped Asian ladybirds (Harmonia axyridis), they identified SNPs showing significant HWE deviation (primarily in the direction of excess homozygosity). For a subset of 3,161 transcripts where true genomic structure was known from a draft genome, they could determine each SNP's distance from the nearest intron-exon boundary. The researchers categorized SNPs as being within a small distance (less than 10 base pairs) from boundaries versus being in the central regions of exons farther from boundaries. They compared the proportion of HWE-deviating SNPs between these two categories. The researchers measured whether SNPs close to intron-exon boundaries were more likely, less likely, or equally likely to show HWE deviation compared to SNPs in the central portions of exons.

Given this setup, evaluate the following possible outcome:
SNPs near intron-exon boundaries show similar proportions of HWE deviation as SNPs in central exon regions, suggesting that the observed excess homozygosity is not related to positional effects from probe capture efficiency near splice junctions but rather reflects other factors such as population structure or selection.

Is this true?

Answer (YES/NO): NO